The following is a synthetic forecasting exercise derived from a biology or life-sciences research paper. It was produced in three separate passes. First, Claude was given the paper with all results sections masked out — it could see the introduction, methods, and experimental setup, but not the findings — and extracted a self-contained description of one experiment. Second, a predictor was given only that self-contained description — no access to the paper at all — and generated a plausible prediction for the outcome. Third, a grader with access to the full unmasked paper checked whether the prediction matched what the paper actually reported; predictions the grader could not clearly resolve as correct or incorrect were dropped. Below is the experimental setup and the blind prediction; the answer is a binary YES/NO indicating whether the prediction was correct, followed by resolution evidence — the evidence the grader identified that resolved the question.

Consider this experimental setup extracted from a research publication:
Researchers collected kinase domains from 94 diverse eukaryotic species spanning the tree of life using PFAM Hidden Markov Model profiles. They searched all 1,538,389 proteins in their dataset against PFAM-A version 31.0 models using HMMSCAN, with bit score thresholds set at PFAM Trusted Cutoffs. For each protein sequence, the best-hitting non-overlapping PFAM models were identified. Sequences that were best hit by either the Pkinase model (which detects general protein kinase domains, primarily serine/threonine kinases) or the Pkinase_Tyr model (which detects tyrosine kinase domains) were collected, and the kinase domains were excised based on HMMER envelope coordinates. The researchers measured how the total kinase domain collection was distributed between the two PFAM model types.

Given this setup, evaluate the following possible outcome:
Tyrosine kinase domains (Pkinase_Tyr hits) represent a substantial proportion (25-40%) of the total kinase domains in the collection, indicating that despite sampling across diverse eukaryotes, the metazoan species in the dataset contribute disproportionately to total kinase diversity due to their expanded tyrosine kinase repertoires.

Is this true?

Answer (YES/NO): NO